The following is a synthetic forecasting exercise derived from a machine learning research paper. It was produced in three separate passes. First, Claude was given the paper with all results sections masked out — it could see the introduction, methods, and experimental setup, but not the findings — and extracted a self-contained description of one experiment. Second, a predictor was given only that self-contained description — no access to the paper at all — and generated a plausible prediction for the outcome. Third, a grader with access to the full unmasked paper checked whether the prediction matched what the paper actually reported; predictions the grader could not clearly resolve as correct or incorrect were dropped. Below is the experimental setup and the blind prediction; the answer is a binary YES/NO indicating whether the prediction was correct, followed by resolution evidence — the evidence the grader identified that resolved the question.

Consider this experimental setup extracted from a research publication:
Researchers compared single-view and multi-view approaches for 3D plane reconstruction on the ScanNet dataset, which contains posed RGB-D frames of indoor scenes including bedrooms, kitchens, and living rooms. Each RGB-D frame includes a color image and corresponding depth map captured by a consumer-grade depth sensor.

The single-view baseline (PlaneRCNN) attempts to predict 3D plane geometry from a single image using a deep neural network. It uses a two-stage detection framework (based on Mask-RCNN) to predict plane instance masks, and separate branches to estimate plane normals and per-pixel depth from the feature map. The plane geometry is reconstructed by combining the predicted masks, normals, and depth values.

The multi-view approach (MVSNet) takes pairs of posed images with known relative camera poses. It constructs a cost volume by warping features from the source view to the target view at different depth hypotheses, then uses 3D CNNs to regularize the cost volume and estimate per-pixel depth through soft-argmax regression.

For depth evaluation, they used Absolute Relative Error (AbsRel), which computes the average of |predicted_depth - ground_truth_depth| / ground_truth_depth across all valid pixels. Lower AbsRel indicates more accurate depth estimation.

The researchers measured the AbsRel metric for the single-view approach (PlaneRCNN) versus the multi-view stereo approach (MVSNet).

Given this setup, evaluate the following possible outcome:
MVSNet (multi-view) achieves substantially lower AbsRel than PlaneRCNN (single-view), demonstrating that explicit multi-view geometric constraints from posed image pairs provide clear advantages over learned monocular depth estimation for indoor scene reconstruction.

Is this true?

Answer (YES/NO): YES